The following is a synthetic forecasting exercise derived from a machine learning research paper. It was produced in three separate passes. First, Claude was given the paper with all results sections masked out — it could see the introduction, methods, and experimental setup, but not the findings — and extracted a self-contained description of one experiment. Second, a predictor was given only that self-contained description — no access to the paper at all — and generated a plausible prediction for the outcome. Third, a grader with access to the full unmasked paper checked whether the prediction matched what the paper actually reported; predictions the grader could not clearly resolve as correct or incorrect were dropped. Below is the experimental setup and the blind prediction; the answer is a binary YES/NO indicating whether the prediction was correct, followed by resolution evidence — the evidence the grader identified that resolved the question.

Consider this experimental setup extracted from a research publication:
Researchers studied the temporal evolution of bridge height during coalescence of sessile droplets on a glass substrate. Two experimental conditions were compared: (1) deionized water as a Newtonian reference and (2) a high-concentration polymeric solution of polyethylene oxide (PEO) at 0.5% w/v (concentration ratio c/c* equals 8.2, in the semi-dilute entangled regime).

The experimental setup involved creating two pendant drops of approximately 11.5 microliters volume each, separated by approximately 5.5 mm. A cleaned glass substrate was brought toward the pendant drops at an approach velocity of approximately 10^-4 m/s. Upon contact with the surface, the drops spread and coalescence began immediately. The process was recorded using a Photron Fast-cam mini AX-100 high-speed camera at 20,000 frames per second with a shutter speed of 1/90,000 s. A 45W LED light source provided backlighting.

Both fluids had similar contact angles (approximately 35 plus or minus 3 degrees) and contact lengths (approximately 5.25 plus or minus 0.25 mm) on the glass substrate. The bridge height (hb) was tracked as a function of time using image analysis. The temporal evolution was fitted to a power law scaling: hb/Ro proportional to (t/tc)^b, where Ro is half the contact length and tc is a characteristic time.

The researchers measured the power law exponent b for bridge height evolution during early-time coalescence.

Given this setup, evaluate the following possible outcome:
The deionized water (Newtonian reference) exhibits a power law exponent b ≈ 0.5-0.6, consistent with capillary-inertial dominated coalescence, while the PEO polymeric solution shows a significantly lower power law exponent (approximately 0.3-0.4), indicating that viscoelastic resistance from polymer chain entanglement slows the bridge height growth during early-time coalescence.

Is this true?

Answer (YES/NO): NO